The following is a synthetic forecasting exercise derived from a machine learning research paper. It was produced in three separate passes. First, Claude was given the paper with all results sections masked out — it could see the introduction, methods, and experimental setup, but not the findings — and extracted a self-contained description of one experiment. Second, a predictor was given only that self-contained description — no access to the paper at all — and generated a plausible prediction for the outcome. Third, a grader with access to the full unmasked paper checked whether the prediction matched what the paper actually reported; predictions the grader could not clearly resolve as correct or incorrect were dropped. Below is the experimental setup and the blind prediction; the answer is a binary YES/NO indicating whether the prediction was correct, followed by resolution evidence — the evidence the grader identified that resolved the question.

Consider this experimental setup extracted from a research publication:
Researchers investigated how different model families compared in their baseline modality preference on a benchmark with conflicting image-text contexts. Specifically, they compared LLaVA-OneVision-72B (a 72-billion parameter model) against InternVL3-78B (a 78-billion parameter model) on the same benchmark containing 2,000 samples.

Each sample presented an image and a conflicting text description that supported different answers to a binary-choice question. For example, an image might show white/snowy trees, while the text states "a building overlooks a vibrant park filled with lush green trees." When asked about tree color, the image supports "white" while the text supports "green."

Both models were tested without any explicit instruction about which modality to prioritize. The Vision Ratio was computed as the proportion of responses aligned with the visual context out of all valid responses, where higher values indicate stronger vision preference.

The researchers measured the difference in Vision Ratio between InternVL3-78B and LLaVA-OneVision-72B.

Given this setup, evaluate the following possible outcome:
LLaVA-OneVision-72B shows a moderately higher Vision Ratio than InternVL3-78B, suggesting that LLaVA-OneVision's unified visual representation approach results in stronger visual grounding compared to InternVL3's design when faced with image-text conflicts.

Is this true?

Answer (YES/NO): NO